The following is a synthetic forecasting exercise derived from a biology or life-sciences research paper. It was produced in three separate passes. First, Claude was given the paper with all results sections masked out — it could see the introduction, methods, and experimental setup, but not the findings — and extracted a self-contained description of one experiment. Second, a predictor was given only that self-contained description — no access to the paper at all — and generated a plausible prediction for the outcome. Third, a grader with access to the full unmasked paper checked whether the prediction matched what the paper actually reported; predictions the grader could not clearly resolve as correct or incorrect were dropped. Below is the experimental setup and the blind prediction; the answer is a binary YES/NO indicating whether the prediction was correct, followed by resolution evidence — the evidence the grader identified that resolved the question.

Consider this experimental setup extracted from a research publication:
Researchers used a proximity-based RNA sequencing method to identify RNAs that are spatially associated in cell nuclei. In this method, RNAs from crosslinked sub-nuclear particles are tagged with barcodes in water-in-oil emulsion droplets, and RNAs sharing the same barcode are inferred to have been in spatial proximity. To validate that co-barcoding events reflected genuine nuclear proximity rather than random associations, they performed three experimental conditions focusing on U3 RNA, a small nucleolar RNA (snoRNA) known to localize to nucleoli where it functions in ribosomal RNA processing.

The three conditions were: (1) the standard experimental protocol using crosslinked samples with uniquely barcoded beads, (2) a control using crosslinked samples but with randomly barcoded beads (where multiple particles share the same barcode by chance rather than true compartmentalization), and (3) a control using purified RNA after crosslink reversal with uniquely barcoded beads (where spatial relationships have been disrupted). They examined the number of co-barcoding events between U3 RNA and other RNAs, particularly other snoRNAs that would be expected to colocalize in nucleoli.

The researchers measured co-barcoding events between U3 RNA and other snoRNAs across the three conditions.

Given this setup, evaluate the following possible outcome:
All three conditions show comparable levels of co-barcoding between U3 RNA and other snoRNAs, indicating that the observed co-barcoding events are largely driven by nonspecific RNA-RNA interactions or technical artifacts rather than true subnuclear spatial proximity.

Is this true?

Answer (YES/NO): NO